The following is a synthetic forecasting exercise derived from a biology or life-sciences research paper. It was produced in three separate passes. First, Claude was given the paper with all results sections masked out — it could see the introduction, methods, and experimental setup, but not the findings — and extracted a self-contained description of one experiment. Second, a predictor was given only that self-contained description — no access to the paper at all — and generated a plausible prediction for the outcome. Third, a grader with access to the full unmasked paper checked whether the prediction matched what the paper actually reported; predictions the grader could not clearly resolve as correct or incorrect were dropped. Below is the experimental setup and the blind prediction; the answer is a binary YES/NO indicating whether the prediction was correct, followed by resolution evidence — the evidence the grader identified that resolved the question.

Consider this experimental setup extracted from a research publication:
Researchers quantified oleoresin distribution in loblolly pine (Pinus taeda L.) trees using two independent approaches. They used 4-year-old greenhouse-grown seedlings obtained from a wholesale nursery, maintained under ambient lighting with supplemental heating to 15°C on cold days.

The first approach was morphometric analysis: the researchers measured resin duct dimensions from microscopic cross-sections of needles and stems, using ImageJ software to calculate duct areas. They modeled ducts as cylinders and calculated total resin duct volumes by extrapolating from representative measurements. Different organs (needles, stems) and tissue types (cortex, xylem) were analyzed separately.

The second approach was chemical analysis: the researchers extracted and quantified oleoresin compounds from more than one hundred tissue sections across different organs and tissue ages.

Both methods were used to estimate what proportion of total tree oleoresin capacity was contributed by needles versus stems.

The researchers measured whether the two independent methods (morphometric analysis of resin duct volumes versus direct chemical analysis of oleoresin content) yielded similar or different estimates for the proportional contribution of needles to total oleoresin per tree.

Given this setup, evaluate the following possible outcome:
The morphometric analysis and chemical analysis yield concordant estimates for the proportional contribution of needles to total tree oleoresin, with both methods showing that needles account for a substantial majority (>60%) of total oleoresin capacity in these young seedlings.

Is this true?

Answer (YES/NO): NO